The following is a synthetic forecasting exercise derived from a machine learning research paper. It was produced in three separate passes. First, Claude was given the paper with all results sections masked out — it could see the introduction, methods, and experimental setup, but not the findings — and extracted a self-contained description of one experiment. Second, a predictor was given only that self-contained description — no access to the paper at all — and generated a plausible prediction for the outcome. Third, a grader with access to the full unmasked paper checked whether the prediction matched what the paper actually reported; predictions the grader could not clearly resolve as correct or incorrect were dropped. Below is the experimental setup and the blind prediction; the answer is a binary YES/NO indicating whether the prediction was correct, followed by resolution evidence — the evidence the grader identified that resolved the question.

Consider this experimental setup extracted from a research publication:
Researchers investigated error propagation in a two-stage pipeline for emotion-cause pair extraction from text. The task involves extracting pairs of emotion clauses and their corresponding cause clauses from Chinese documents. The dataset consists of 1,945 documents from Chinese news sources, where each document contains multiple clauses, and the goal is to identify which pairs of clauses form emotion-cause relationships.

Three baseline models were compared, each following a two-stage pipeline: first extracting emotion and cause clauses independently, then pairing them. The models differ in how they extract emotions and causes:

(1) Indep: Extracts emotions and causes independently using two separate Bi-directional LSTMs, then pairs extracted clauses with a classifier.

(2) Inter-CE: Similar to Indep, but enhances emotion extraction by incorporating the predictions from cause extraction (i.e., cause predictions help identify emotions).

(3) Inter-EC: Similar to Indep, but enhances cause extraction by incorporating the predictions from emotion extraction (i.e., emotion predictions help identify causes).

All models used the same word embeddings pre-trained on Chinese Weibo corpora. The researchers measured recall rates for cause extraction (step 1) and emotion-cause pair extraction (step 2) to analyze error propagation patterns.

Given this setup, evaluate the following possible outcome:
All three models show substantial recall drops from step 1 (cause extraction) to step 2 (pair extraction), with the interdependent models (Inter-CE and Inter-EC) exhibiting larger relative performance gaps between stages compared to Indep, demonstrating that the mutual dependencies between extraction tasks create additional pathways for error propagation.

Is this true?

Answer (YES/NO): NO